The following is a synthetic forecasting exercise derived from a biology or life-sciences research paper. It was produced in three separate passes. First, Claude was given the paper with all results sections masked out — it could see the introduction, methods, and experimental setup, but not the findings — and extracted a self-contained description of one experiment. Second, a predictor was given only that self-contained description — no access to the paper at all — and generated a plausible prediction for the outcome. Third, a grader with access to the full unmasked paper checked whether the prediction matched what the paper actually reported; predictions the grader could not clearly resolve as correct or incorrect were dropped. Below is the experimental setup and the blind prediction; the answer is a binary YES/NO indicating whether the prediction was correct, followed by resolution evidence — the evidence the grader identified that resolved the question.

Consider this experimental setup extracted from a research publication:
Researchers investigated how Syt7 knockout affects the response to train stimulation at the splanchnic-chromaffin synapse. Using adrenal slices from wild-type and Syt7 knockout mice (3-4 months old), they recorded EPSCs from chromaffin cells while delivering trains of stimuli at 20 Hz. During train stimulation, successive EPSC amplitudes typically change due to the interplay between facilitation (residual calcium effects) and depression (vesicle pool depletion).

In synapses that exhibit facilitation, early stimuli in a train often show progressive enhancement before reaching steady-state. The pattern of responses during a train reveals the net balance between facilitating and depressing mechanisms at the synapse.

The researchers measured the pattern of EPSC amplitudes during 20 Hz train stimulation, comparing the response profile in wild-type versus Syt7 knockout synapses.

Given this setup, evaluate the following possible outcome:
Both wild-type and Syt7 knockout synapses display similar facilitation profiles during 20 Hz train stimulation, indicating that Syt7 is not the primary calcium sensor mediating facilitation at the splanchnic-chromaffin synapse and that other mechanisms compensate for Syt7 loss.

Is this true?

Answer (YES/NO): NO